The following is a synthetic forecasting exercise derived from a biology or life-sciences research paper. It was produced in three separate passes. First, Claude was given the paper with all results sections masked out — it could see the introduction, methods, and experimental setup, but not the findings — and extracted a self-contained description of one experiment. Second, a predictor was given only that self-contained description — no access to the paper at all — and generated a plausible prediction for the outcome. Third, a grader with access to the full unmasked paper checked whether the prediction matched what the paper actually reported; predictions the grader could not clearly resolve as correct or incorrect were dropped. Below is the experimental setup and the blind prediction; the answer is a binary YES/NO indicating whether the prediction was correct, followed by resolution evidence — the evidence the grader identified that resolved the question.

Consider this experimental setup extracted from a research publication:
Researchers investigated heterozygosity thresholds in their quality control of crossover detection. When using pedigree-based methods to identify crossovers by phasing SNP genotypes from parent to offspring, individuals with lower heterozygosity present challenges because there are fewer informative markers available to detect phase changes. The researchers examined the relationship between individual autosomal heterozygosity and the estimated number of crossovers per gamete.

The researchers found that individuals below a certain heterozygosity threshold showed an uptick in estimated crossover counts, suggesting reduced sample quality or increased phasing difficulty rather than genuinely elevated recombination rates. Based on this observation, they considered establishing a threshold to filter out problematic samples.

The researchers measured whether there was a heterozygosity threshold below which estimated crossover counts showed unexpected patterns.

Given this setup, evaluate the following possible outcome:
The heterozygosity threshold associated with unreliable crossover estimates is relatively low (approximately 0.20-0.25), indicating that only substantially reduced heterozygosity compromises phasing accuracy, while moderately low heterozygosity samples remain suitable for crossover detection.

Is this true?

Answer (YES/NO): NO